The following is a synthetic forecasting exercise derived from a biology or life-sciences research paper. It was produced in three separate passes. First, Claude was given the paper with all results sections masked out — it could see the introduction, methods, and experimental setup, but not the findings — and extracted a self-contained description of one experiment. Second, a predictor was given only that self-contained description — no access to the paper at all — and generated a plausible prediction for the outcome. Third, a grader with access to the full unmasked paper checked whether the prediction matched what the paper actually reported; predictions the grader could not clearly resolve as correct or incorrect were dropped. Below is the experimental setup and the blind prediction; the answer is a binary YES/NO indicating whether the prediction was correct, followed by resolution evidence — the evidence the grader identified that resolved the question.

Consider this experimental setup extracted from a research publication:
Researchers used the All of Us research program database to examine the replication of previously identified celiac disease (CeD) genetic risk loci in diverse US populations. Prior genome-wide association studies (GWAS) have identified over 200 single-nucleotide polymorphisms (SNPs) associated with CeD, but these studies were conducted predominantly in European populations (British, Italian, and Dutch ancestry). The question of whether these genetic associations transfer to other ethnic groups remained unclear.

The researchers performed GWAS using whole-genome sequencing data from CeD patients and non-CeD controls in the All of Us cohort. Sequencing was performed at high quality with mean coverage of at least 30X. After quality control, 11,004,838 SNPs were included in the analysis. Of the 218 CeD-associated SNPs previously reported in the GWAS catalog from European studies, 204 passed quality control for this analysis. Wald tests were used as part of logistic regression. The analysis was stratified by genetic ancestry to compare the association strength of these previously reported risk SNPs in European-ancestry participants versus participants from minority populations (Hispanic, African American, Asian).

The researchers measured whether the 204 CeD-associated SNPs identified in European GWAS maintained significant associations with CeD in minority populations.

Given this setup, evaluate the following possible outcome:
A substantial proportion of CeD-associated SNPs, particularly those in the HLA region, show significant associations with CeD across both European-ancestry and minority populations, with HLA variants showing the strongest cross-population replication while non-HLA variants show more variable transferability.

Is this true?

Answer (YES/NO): NO